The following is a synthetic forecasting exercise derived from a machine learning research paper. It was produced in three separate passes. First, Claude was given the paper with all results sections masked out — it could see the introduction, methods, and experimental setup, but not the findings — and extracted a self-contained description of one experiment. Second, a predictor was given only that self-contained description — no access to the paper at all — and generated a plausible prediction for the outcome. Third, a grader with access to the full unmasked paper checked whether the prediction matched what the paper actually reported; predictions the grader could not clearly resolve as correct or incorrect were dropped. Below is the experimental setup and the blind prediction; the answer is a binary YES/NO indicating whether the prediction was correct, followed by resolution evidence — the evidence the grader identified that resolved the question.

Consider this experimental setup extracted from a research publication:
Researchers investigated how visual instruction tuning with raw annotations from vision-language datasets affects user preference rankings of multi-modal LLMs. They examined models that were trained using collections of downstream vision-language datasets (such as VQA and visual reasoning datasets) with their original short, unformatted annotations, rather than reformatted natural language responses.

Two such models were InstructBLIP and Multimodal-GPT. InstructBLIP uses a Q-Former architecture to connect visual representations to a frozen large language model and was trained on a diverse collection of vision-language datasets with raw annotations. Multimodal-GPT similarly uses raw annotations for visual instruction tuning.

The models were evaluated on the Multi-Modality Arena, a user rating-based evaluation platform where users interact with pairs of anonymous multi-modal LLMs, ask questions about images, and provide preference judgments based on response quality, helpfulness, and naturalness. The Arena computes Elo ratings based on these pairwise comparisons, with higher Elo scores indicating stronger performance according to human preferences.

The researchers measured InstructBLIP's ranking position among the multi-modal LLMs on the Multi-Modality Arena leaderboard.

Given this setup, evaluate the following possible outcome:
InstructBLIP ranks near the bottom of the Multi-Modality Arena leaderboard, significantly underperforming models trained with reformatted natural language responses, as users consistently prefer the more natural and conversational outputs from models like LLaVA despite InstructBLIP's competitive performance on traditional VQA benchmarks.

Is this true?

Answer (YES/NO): YES